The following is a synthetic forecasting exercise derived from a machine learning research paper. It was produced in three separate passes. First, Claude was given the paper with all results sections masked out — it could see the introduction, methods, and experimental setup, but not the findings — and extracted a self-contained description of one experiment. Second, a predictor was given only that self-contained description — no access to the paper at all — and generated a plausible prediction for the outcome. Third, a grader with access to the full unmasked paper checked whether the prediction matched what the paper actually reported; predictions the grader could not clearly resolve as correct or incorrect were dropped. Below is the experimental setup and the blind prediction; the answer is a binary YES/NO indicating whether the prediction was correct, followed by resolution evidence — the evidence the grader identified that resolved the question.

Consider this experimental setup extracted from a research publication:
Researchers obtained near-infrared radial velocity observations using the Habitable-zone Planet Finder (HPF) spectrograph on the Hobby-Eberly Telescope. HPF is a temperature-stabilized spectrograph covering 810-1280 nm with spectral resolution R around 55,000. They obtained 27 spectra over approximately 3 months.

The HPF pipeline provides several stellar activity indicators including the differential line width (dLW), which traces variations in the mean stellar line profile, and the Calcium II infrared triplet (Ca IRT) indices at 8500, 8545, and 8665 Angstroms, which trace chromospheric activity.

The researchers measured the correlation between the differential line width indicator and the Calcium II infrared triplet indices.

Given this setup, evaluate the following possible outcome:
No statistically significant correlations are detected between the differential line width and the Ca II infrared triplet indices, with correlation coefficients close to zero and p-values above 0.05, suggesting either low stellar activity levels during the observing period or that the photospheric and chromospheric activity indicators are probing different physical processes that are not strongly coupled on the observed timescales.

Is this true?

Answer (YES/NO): NO